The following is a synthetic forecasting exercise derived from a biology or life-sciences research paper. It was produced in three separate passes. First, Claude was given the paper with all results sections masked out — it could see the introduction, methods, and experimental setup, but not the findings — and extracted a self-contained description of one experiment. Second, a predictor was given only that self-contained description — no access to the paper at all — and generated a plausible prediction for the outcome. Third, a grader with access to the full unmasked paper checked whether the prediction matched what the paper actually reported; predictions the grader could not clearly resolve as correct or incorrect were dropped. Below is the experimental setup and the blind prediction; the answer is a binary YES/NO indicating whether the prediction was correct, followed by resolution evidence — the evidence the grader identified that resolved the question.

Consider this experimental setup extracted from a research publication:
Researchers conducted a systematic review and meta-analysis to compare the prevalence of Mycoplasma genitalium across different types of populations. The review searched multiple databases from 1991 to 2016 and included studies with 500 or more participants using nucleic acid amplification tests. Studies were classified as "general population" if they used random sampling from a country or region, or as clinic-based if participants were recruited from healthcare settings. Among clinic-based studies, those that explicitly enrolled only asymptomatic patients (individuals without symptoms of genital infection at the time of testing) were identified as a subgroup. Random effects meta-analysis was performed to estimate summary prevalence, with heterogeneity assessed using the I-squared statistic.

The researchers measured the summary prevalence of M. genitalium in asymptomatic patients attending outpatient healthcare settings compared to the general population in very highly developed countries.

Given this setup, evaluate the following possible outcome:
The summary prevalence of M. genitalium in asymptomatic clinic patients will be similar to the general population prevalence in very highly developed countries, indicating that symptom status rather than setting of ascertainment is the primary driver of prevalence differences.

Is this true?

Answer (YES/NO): YES